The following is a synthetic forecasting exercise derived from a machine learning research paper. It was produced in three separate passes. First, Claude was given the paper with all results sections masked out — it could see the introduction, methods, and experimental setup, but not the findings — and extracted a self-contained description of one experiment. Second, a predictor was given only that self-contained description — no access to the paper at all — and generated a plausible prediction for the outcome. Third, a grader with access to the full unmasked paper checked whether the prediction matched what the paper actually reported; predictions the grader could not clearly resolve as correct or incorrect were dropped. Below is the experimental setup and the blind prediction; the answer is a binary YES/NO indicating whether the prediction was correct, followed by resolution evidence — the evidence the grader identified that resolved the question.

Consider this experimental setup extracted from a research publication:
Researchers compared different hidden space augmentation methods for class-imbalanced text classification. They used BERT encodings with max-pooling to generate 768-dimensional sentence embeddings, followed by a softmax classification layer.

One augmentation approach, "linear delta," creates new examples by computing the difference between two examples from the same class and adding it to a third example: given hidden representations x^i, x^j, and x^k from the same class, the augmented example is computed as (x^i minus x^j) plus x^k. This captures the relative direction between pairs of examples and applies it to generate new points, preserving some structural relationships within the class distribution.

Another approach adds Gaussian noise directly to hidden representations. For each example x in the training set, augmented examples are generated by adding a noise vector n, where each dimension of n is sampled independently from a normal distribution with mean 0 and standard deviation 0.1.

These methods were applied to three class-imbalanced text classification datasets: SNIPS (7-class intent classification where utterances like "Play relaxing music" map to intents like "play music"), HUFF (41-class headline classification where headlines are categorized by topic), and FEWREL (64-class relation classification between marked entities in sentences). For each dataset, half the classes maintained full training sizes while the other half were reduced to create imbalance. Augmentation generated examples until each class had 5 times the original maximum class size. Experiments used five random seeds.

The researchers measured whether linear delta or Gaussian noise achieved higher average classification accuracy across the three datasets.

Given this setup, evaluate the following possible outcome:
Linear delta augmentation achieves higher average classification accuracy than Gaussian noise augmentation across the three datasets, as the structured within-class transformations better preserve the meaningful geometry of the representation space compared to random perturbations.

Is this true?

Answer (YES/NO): NO